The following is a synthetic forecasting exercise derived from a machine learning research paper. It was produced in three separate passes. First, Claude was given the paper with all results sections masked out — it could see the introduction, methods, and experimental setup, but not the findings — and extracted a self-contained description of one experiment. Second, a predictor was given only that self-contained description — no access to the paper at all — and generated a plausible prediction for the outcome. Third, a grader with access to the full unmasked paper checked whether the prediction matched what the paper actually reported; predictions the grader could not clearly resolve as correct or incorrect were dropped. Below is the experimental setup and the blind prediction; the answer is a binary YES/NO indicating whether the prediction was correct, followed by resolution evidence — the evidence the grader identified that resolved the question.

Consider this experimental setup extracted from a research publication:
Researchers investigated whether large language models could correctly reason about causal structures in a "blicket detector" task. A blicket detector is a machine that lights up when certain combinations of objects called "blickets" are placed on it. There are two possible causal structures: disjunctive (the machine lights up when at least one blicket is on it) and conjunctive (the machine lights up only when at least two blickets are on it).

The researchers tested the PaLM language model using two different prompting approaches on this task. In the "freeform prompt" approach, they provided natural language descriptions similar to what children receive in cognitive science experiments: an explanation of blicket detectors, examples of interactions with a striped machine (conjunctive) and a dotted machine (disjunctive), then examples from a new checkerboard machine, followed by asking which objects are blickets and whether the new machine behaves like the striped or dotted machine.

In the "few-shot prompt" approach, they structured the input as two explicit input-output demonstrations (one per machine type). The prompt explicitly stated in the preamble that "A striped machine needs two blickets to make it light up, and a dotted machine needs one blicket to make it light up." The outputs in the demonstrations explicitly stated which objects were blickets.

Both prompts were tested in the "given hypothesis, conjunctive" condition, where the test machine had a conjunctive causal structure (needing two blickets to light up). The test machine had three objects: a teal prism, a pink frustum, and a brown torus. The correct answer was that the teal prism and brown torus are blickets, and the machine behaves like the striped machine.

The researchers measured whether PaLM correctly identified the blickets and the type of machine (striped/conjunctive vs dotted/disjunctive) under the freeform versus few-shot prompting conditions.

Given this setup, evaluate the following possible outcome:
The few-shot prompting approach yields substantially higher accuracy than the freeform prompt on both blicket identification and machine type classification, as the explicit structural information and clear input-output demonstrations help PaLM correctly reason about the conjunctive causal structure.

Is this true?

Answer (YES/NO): NO